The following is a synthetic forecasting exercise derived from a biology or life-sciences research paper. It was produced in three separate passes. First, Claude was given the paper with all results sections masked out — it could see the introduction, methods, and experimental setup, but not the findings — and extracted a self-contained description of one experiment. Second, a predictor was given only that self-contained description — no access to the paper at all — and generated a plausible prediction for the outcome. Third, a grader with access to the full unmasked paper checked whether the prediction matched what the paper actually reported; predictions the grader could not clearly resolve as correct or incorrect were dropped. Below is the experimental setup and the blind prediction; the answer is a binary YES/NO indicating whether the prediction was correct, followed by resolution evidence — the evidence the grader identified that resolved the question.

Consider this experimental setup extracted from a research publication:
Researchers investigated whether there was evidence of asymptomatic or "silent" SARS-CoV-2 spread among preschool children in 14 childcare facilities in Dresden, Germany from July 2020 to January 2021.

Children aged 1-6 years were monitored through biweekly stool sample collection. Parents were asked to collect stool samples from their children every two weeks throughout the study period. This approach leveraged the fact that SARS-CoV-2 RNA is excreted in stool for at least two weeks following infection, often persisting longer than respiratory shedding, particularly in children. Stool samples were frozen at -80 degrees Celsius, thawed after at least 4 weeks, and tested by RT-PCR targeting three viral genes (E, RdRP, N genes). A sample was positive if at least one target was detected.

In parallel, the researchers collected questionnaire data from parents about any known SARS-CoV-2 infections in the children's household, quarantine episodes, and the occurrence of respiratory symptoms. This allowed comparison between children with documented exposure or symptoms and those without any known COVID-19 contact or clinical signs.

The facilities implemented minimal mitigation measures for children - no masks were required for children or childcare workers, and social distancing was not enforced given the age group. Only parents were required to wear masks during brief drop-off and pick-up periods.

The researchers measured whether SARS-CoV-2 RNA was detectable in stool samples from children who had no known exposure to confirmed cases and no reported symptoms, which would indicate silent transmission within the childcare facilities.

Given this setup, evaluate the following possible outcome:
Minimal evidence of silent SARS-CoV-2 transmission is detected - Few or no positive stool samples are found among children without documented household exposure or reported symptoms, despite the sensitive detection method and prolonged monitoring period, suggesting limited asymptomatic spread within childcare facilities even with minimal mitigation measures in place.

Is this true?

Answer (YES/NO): YES